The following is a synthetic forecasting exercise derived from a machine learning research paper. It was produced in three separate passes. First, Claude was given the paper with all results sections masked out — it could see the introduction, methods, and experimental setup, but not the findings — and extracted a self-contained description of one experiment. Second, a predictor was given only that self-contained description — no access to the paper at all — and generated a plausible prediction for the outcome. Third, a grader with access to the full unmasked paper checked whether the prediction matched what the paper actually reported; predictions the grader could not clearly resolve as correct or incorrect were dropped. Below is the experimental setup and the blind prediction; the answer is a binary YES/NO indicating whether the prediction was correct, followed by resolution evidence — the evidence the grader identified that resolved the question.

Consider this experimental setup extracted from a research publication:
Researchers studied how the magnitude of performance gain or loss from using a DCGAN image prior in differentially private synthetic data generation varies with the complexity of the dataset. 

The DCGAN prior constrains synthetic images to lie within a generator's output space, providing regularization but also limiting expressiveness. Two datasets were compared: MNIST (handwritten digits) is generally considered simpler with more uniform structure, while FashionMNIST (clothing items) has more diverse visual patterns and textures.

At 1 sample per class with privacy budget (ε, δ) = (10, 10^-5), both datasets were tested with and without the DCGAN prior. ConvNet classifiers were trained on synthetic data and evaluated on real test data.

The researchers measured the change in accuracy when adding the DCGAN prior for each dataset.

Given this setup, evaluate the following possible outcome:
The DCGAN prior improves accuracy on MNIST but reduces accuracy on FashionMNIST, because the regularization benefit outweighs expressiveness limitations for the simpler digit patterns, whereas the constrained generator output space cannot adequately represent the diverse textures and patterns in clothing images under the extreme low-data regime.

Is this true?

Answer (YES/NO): YES